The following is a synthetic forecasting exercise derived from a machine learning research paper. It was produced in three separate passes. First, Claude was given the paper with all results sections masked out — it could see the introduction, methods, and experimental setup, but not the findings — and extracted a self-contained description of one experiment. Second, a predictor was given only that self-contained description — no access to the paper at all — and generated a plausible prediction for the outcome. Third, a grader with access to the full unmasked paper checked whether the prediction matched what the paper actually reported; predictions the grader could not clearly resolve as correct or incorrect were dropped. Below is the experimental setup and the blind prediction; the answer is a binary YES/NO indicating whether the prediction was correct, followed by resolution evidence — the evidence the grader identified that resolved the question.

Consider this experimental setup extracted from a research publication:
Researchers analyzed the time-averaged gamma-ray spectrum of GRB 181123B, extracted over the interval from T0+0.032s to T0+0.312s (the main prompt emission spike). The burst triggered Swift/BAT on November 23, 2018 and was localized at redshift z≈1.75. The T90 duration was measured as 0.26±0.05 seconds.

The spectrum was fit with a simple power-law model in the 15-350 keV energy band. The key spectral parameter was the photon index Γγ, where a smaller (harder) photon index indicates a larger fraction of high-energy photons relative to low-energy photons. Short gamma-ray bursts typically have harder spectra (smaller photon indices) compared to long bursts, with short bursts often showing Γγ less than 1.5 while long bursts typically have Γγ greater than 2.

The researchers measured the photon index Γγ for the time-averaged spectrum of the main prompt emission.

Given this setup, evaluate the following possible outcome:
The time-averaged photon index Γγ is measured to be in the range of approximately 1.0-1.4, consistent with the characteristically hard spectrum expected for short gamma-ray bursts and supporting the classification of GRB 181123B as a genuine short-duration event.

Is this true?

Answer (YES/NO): NO